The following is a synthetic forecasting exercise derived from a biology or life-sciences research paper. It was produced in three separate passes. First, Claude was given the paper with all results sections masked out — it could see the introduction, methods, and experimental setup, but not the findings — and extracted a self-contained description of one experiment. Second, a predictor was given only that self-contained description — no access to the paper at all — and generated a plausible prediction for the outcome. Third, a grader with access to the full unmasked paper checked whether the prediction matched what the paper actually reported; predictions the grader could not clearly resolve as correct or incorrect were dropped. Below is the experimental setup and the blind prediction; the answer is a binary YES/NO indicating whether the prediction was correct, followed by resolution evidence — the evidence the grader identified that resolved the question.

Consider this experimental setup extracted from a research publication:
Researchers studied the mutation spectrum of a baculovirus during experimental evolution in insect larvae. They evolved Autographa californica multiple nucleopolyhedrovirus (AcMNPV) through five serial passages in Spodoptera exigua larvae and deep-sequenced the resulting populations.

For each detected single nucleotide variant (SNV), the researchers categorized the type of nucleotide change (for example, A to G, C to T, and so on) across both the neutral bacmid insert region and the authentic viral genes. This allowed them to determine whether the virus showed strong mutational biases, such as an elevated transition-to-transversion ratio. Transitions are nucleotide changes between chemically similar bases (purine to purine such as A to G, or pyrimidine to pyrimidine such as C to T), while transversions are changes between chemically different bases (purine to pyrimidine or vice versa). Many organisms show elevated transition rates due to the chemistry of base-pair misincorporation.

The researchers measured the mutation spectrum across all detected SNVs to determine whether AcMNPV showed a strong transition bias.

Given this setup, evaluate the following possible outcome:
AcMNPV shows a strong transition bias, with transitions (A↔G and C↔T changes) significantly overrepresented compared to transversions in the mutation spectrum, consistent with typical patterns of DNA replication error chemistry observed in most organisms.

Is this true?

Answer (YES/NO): NO